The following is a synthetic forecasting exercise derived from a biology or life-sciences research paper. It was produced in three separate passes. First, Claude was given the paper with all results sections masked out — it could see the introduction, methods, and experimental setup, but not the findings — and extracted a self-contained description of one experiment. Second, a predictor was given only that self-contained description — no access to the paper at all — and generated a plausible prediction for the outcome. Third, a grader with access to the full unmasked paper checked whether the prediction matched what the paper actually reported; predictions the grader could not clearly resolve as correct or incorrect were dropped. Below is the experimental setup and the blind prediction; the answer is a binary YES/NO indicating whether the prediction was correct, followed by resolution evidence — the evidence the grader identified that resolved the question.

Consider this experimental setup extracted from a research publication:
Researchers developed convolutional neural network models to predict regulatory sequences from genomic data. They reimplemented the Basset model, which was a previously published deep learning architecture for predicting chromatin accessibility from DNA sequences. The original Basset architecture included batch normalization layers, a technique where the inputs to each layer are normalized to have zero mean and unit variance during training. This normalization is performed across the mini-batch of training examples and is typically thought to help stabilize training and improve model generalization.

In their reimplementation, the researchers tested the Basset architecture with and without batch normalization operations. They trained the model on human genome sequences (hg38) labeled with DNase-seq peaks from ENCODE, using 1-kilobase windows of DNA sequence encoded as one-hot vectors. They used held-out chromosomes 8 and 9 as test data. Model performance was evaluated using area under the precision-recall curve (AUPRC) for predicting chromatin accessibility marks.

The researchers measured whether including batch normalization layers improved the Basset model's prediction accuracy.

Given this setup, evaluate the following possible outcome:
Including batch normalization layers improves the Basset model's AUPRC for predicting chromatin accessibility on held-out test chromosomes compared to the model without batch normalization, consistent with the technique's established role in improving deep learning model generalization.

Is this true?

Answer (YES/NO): NO